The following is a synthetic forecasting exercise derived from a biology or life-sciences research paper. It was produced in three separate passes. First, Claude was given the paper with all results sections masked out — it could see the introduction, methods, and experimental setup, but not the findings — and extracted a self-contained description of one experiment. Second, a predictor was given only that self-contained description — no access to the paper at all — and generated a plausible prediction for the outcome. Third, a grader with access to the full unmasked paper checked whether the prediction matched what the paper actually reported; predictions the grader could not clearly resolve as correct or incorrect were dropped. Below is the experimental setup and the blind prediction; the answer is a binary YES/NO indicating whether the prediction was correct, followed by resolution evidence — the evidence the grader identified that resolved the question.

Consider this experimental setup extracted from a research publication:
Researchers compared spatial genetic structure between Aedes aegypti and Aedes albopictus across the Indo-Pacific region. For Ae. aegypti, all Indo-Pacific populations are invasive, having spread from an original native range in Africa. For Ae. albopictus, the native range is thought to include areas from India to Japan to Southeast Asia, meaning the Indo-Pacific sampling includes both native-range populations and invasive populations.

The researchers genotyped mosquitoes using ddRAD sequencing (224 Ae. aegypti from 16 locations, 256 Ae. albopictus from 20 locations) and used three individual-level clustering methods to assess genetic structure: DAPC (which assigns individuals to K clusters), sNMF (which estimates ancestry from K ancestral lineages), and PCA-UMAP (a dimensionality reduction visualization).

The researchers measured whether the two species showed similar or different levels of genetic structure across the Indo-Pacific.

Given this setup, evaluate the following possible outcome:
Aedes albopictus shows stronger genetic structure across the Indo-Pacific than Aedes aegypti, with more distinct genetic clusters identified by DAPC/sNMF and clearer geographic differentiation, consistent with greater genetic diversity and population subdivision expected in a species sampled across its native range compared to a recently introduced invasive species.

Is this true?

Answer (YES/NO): NO